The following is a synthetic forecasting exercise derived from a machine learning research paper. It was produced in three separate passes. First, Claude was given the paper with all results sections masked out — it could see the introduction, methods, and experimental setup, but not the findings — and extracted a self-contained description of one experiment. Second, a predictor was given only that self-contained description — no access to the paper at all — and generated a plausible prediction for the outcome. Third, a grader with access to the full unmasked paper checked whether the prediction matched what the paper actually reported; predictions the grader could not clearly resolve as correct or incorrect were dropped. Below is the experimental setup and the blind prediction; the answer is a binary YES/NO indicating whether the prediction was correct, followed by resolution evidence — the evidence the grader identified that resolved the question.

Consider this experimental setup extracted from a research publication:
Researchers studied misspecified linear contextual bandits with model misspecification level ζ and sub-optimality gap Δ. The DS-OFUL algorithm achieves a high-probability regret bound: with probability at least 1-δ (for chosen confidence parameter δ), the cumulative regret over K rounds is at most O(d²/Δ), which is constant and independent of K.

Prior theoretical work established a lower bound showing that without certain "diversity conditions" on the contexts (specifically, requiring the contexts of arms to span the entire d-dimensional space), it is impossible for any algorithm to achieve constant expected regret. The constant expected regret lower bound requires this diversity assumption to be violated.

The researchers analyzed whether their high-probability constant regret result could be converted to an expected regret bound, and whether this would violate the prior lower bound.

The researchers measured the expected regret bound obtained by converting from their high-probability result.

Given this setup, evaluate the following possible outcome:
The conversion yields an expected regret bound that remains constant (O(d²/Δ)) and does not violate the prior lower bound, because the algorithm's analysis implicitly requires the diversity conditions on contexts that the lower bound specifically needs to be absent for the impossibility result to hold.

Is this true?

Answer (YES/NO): NO